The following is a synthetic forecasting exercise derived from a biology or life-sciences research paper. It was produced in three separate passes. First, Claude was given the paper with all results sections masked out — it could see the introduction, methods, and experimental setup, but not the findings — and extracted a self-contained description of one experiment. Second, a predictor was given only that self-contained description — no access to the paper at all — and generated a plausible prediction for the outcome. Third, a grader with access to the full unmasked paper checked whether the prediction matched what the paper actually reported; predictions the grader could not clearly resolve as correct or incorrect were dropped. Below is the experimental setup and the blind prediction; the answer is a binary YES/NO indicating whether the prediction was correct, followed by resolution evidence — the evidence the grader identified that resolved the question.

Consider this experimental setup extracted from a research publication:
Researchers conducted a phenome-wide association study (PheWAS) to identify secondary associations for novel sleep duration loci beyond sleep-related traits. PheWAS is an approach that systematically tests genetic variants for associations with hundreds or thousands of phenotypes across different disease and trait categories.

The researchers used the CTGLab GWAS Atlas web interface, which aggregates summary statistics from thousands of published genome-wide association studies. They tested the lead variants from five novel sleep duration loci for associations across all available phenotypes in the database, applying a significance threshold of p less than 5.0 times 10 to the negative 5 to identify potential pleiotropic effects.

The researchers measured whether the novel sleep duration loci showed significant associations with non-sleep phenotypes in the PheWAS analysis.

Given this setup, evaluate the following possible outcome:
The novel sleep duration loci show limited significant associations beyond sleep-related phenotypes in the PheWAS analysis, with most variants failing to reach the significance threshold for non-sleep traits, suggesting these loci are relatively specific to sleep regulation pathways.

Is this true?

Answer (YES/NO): NO